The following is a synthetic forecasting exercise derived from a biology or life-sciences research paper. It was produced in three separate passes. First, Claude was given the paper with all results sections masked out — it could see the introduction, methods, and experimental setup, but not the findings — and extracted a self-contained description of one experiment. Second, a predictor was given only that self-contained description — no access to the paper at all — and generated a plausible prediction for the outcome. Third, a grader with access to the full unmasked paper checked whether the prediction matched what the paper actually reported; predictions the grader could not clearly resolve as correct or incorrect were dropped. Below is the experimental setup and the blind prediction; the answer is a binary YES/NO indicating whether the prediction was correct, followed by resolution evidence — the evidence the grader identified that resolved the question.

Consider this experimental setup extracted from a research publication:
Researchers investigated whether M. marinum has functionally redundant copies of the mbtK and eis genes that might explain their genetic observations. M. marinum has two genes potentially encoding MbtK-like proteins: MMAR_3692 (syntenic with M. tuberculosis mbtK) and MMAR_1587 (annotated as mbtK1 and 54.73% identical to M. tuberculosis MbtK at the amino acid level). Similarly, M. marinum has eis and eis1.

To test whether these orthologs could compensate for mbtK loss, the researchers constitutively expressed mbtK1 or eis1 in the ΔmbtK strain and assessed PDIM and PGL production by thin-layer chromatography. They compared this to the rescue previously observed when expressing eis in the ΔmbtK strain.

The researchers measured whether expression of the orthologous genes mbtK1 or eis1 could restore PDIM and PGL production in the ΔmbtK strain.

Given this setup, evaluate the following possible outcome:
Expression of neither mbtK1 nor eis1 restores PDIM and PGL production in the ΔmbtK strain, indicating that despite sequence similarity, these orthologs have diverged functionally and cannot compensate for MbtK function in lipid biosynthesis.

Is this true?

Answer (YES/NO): NO